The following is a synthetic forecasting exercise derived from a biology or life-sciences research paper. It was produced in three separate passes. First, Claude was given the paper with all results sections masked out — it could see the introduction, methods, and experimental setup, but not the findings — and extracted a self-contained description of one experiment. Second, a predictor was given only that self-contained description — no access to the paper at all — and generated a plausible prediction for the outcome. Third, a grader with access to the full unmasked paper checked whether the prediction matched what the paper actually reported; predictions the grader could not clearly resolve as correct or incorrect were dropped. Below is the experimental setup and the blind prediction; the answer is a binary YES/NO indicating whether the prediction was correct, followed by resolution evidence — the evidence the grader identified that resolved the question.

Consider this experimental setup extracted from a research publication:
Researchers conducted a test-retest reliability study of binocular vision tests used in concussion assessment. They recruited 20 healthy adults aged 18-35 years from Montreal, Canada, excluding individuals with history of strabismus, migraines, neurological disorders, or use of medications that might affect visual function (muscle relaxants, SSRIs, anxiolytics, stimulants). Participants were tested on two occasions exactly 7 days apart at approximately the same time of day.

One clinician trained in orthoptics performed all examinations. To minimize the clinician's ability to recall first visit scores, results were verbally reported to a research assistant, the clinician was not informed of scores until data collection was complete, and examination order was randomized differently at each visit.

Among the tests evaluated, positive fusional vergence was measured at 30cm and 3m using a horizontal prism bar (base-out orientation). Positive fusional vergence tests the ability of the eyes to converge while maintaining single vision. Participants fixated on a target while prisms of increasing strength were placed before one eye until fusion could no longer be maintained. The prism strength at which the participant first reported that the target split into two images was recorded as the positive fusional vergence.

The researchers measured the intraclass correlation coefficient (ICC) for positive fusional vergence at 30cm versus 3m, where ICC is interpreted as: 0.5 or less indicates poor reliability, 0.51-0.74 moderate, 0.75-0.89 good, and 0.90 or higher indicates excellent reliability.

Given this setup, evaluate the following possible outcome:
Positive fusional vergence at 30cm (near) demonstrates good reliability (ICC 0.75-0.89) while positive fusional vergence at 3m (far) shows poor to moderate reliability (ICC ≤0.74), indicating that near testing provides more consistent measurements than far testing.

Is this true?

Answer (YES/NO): NO